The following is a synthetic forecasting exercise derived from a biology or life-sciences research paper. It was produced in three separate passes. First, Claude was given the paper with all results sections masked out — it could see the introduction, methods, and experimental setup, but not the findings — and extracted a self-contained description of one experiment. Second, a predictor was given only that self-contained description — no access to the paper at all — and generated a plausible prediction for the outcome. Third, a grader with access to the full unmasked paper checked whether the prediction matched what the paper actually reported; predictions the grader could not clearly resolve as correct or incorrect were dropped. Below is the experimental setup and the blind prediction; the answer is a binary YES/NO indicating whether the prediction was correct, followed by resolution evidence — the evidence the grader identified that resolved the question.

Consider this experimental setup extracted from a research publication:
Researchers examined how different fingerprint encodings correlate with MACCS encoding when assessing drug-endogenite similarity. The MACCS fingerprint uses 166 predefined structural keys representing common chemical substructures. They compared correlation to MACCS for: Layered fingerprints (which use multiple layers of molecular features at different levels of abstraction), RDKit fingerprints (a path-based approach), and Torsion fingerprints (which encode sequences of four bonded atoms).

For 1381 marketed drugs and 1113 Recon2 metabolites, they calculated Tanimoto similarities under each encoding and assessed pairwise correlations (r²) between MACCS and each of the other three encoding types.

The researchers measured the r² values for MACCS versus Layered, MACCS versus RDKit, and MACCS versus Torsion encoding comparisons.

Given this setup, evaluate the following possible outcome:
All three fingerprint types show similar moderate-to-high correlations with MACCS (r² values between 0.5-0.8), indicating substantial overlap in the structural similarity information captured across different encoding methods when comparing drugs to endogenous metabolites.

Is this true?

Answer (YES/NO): NO